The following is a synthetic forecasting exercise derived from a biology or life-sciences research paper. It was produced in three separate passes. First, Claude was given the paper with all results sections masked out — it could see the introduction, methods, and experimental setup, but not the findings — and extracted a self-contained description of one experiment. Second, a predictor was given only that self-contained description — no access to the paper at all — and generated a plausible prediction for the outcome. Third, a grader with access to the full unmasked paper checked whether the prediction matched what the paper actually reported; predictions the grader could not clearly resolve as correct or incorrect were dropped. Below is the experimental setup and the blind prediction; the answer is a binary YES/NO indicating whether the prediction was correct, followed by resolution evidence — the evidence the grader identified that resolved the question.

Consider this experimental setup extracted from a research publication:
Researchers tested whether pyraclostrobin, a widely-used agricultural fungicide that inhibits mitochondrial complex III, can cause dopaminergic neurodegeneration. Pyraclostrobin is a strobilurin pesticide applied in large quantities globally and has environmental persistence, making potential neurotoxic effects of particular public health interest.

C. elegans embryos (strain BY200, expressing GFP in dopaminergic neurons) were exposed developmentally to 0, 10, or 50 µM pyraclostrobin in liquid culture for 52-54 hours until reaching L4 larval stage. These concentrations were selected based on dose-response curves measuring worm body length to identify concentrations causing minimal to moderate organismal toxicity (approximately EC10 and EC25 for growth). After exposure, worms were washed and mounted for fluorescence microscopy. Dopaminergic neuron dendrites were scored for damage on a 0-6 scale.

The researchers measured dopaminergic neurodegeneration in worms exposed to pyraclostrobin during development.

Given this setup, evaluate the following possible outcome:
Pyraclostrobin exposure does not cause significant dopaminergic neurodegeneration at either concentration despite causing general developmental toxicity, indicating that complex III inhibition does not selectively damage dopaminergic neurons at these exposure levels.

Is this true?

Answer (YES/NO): NO